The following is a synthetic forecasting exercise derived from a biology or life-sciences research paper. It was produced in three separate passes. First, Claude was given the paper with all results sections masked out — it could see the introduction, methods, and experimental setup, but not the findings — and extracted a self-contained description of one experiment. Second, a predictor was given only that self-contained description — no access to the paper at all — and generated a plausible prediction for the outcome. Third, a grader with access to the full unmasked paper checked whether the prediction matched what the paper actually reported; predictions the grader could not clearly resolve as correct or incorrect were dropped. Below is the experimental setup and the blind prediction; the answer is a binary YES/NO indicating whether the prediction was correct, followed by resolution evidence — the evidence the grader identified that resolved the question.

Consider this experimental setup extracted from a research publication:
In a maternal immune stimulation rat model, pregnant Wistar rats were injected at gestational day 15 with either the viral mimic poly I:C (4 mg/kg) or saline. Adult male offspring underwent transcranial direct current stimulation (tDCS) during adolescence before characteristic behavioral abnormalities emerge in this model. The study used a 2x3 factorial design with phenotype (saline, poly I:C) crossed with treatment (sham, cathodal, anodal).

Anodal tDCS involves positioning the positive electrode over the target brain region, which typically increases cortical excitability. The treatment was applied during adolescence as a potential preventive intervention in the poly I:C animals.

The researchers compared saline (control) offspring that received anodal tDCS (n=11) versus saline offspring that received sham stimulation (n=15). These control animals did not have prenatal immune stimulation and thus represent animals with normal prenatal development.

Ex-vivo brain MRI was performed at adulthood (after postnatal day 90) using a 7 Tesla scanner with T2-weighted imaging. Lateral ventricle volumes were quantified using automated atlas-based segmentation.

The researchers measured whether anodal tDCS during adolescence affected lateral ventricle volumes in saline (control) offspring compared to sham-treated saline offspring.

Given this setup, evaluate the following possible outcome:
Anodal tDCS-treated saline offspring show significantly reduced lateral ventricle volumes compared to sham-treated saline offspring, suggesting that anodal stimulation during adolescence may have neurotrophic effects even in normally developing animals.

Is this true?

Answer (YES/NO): NO